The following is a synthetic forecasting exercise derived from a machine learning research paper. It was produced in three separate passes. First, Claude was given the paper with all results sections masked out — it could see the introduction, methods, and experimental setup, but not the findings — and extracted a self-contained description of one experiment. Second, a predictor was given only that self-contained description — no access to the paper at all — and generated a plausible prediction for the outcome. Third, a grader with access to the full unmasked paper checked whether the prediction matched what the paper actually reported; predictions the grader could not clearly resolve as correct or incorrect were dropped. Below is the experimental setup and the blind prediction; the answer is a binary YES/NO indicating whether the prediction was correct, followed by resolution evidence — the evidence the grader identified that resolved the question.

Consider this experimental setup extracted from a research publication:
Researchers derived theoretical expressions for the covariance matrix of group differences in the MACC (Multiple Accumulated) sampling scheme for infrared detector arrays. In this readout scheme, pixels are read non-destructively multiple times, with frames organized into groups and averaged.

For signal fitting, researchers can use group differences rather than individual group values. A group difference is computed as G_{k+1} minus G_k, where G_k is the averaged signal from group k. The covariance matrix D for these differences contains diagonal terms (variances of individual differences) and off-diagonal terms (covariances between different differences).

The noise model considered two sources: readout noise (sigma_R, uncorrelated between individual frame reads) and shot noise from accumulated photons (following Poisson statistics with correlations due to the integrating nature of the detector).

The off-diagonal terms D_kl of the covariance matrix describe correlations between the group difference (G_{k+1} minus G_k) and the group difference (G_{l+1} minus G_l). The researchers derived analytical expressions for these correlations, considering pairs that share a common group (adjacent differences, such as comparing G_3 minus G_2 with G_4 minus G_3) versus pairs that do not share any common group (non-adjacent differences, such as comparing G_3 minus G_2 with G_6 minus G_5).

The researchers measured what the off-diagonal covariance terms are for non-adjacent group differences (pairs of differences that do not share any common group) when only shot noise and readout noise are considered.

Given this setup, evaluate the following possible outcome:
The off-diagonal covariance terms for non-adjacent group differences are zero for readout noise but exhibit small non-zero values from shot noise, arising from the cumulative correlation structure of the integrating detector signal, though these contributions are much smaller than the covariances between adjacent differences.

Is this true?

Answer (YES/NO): NO